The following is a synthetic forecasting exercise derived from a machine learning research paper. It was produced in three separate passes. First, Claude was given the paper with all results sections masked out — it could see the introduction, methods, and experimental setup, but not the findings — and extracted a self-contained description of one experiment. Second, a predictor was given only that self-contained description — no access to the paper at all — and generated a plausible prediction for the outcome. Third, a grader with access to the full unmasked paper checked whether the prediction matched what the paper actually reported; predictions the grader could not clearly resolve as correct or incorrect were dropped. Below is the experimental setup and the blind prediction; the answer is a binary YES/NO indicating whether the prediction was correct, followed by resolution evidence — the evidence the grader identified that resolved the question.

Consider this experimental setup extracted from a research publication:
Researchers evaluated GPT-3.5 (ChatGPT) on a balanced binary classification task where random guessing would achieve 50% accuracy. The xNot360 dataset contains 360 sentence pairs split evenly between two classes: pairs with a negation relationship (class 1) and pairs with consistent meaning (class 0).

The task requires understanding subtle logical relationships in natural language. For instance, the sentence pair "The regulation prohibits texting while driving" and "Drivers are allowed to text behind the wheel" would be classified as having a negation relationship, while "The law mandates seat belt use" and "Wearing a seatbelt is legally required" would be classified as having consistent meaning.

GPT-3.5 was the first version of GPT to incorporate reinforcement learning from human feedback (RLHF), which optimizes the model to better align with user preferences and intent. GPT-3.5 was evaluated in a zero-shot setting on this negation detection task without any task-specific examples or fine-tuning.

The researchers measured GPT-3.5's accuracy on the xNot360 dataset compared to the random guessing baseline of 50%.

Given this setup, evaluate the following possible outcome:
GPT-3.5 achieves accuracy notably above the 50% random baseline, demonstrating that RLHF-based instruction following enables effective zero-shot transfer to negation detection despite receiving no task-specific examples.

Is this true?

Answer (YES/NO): NO